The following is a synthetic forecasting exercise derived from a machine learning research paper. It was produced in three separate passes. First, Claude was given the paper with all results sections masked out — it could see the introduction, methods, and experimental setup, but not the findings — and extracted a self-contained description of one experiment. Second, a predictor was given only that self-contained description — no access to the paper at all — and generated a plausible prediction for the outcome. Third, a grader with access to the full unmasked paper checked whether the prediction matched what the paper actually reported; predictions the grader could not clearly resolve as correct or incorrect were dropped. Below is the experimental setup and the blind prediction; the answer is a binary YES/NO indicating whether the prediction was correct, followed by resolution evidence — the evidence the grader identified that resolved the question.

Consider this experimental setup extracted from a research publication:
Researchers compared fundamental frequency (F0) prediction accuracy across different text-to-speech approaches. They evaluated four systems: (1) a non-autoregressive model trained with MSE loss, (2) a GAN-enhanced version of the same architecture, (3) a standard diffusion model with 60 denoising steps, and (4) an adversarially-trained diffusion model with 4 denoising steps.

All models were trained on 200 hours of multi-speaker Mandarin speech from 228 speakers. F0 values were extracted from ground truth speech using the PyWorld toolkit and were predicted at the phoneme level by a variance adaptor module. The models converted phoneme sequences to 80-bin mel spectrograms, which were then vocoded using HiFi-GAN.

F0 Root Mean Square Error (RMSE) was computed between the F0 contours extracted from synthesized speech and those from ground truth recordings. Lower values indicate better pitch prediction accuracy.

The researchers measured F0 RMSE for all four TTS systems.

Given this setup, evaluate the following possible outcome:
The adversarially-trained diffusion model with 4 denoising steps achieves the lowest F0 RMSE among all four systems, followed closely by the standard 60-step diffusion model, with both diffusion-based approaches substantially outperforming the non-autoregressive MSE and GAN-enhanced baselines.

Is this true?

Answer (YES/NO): NO